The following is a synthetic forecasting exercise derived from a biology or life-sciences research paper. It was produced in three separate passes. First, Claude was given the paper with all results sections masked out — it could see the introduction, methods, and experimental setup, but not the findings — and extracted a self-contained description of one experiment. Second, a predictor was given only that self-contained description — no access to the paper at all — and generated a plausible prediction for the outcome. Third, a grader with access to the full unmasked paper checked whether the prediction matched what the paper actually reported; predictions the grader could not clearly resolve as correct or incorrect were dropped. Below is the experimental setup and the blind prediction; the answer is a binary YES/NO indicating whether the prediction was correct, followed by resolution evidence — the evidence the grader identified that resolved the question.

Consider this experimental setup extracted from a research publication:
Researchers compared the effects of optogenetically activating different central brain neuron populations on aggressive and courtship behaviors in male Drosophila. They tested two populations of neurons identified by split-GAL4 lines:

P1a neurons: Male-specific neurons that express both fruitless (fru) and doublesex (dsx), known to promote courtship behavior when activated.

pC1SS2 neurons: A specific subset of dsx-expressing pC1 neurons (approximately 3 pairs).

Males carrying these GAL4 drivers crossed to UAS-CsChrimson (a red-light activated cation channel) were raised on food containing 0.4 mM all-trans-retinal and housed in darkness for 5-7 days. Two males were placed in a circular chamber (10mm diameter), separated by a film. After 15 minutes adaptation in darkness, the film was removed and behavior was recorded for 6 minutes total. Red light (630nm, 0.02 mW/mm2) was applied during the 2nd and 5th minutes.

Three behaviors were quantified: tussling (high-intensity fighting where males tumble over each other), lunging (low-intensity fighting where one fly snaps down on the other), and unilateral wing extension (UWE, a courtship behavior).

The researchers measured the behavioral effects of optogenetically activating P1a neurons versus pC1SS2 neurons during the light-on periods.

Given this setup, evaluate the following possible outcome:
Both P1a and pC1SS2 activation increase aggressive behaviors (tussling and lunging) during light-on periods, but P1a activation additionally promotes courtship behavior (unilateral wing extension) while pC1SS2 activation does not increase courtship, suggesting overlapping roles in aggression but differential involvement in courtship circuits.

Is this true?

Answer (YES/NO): NO